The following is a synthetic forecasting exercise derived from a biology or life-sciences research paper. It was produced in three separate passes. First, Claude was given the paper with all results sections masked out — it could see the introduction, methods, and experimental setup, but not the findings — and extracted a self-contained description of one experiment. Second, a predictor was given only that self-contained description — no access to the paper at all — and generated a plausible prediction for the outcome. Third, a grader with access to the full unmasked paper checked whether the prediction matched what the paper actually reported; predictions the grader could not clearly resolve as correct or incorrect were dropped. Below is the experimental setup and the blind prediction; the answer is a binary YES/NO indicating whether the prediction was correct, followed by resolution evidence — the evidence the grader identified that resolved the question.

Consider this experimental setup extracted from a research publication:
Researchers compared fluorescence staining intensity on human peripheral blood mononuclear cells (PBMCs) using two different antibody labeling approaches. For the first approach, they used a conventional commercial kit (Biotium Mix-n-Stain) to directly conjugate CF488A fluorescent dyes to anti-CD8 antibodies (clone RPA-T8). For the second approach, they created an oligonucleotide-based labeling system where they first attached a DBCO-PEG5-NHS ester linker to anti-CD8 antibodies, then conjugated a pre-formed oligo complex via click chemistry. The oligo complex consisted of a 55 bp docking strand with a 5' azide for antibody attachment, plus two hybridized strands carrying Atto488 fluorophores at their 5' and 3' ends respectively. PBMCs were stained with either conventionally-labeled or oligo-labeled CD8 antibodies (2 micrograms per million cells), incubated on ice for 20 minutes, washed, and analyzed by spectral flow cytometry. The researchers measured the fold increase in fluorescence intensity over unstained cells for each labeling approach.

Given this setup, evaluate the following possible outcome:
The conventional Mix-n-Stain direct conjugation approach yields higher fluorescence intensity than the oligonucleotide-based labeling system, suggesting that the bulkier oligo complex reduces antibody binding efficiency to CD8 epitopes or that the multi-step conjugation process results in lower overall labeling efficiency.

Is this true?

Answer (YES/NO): YES